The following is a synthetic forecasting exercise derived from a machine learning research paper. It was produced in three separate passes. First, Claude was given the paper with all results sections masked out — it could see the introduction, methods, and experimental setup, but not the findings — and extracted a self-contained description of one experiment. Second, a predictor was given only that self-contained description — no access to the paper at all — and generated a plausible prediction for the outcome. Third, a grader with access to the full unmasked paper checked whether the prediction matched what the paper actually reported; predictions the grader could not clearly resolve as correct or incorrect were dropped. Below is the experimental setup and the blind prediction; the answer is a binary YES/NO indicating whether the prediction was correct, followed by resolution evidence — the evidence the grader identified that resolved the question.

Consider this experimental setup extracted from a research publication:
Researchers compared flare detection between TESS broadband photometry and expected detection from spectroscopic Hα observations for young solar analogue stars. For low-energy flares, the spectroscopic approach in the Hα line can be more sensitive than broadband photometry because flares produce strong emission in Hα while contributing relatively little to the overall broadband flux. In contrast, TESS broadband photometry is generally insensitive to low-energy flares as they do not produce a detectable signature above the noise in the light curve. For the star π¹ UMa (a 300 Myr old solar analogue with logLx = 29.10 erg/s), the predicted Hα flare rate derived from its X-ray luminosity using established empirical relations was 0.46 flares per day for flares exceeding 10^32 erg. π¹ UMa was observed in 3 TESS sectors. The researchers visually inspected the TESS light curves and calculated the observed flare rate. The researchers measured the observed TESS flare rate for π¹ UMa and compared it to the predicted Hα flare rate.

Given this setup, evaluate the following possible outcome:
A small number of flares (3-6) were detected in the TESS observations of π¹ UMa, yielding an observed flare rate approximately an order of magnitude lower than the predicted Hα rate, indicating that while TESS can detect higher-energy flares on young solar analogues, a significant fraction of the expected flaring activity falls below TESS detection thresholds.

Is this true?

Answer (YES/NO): NO